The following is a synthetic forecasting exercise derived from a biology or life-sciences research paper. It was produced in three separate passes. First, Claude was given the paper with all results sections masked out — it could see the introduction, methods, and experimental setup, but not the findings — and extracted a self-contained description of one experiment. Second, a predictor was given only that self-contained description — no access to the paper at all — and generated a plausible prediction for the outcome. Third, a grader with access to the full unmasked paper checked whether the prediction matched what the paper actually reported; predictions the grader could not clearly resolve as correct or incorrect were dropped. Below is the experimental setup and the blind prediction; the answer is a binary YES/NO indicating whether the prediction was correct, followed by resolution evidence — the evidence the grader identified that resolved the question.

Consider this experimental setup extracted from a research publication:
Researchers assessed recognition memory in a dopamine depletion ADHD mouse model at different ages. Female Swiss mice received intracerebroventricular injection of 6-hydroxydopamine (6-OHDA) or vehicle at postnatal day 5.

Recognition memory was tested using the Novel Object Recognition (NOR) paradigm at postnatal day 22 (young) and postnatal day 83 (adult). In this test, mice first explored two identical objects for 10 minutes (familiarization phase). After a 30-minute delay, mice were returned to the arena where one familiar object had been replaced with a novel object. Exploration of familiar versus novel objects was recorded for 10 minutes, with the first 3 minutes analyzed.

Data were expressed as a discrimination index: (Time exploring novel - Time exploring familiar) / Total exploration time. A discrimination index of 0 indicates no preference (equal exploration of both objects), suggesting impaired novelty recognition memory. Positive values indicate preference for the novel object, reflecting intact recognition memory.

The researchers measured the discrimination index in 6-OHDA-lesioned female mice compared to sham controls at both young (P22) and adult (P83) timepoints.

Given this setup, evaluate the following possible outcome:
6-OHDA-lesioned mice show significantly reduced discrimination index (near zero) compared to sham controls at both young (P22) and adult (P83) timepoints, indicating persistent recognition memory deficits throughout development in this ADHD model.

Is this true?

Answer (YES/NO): NO